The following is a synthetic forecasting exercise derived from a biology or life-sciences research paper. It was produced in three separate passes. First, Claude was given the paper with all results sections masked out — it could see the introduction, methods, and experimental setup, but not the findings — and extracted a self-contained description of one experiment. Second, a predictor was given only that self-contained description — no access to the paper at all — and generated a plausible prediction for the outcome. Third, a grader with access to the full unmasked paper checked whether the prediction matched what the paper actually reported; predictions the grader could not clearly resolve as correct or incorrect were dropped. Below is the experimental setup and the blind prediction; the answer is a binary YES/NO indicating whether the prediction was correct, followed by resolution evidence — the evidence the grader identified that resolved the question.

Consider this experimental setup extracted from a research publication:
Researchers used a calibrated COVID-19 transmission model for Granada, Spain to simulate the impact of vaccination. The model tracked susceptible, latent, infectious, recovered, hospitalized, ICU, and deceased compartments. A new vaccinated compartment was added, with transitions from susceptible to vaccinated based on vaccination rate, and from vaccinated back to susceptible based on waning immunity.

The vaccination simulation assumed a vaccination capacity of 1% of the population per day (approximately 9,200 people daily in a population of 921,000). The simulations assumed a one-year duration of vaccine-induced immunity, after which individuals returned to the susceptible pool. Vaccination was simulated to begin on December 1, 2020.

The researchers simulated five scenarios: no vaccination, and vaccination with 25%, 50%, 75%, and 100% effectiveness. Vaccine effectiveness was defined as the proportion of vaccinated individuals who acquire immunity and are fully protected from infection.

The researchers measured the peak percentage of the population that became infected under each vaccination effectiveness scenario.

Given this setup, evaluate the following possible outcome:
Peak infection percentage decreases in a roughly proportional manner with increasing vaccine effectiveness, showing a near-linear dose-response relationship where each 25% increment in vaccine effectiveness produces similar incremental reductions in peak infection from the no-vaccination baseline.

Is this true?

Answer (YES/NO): NO